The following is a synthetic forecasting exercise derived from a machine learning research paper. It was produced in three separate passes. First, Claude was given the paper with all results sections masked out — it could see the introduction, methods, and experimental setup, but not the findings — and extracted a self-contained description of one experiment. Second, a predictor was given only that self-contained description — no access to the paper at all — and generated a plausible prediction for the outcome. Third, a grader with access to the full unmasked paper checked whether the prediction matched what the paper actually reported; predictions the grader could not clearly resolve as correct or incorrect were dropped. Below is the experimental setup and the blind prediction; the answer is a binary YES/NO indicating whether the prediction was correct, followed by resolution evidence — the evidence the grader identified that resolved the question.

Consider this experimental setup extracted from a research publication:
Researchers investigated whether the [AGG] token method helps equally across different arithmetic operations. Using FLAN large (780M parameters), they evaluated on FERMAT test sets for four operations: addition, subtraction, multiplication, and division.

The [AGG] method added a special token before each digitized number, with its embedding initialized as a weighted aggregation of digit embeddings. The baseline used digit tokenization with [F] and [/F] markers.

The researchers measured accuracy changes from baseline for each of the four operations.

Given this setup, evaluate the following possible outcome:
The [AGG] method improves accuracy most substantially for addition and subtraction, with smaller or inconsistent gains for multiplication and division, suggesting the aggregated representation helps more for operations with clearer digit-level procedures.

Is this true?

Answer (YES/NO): YES